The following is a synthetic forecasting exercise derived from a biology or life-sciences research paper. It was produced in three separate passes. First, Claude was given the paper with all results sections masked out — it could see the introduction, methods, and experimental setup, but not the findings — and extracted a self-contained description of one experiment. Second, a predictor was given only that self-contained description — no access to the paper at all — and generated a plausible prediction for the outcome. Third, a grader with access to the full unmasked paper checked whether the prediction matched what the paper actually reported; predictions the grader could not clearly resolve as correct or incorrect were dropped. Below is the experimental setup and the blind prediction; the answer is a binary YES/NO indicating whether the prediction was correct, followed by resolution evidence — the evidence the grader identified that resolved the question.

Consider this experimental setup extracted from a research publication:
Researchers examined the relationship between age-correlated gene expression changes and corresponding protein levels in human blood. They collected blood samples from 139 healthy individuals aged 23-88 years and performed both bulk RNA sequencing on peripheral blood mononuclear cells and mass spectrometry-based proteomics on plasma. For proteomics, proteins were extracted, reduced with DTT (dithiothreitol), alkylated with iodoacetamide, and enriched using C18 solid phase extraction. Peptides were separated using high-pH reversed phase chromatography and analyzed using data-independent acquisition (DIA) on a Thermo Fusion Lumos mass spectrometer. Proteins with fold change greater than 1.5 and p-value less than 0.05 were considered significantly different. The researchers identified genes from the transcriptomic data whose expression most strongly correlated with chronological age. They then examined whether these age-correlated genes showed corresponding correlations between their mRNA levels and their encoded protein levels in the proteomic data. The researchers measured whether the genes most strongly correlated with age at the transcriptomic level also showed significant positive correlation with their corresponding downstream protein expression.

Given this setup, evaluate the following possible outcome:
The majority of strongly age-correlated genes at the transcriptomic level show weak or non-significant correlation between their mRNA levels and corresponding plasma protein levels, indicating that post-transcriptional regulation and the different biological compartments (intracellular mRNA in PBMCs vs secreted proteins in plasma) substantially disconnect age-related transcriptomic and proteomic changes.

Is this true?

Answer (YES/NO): YES